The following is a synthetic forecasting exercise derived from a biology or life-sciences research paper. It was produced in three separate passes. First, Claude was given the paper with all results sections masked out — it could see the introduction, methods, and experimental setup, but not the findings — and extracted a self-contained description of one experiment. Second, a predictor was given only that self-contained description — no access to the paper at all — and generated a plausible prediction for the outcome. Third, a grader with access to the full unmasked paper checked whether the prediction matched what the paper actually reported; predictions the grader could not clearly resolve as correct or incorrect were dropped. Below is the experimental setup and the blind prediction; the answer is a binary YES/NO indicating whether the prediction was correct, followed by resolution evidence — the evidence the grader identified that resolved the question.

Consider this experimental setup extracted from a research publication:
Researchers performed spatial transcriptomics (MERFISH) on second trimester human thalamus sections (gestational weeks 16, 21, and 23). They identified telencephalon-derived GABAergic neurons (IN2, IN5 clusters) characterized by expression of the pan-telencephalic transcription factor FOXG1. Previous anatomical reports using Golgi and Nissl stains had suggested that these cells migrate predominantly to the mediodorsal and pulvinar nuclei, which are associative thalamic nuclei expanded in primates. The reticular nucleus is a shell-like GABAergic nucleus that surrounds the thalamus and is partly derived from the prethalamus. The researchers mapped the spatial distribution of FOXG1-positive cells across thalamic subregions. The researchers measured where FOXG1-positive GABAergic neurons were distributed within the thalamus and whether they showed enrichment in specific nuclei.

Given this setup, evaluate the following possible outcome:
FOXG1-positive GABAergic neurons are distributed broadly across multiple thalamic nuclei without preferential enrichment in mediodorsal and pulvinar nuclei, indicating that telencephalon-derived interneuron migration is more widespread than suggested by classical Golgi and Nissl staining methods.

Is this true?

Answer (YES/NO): YES